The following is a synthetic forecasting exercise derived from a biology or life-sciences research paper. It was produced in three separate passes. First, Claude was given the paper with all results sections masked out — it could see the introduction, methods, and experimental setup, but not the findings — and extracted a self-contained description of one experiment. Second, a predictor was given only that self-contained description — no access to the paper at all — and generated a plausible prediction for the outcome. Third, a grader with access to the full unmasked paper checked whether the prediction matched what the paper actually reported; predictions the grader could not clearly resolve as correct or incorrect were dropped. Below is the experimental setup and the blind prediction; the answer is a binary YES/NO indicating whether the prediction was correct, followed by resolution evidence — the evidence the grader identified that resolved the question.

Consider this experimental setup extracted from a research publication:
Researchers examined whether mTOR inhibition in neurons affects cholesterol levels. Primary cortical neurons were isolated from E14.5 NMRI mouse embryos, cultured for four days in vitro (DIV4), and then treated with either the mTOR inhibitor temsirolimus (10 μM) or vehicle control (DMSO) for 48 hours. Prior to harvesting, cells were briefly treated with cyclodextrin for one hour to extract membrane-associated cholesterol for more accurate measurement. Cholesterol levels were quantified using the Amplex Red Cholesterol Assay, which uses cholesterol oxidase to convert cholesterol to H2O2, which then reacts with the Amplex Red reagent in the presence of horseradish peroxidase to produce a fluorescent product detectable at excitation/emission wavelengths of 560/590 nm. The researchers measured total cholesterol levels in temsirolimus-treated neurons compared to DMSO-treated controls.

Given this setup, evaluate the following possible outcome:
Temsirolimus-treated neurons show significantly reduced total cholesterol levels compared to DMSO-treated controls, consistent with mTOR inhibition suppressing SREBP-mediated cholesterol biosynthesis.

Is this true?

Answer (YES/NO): YES